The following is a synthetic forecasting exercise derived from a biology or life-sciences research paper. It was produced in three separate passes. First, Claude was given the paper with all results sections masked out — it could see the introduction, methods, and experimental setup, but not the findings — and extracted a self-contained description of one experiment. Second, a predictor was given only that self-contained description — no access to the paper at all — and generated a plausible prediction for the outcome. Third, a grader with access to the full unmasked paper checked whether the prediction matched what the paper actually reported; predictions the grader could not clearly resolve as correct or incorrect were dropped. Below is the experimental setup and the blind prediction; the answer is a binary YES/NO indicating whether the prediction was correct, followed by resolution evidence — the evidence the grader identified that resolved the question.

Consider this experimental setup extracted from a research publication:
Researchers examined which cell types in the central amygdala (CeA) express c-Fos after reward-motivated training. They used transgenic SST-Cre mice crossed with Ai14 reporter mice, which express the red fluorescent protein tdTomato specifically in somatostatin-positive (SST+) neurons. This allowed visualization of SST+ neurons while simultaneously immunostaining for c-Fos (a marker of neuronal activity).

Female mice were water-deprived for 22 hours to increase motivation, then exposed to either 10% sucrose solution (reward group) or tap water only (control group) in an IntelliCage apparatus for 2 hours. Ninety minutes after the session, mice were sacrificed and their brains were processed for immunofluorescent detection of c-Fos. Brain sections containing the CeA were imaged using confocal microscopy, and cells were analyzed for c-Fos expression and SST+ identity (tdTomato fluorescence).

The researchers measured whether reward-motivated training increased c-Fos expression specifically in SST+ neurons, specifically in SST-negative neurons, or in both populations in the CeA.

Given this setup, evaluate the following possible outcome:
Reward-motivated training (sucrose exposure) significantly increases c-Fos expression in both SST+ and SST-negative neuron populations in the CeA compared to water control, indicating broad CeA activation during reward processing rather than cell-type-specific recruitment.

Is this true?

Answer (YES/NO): YES